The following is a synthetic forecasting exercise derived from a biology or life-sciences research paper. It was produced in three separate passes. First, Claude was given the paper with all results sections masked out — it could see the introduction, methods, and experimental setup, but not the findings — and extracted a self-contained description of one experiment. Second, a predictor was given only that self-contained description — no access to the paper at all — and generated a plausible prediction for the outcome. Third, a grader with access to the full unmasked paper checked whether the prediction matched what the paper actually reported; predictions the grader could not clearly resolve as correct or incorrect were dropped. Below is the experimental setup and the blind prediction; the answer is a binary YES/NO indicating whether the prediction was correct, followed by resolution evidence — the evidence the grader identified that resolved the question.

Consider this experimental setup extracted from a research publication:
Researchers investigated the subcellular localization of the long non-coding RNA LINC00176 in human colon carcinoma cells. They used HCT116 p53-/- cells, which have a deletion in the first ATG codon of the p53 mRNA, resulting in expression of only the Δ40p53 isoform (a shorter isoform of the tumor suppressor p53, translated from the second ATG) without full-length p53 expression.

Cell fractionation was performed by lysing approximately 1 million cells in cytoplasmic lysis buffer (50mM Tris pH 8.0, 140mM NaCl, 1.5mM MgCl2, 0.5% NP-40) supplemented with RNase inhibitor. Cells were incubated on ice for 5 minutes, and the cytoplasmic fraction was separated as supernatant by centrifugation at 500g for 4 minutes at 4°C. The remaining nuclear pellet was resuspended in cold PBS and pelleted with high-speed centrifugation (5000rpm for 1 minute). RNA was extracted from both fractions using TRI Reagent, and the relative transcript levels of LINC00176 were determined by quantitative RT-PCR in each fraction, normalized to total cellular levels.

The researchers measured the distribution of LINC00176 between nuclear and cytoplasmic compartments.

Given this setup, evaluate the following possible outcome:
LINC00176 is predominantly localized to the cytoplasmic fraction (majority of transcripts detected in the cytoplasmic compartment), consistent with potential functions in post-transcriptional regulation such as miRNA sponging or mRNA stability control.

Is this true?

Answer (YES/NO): NO